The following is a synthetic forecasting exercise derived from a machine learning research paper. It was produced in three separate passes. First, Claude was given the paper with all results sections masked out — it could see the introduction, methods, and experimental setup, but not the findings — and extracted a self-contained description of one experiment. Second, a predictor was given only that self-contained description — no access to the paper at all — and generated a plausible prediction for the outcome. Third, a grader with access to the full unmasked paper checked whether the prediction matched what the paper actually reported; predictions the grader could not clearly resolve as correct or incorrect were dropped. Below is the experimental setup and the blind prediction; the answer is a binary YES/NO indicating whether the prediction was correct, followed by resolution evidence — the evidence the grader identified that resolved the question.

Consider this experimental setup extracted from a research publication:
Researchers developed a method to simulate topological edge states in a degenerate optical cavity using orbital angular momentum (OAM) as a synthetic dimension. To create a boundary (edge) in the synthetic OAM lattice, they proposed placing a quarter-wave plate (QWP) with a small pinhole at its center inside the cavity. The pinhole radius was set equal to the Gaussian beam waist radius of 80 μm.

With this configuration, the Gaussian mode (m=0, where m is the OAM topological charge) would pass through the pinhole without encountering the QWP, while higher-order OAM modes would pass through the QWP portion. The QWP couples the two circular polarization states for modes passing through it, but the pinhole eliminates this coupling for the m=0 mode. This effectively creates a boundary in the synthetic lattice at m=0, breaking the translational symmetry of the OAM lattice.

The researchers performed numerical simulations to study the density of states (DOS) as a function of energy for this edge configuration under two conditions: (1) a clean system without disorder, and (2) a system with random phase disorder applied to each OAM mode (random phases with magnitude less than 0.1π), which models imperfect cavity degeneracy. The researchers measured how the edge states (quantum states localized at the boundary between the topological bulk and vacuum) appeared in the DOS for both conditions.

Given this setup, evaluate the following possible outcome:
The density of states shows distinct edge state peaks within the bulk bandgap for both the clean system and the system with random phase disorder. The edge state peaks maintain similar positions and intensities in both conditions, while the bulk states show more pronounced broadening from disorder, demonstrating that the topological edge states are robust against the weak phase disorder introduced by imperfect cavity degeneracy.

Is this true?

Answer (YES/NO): NO